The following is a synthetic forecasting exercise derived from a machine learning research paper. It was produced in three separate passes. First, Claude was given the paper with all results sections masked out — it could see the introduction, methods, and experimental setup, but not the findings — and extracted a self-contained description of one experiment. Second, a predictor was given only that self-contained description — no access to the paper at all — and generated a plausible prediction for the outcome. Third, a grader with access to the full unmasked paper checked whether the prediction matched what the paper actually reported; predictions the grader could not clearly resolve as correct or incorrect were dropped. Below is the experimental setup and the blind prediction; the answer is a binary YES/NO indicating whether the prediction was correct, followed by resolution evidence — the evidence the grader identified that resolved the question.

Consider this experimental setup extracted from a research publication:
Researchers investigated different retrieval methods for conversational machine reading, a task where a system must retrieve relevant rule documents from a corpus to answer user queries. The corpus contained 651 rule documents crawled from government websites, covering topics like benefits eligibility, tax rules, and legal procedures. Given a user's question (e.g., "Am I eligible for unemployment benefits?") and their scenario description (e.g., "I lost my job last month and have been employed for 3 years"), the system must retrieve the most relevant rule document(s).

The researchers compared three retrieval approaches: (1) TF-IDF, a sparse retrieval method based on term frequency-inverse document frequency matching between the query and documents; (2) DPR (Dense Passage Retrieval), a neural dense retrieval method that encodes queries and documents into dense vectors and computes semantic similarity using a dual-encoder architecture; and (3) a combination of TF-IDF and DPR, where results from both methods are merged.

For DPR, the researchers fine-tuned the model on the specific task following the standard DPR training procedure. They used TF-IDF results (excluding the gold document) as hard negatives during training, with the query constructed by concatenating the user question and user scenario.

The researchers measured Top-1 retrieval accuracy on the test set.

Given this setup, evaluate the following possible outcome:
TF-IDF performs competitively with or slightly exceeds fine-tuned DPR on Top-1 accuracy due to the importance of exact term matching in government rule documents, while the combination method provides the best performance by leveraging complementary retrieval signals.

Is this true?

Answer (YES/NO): NO